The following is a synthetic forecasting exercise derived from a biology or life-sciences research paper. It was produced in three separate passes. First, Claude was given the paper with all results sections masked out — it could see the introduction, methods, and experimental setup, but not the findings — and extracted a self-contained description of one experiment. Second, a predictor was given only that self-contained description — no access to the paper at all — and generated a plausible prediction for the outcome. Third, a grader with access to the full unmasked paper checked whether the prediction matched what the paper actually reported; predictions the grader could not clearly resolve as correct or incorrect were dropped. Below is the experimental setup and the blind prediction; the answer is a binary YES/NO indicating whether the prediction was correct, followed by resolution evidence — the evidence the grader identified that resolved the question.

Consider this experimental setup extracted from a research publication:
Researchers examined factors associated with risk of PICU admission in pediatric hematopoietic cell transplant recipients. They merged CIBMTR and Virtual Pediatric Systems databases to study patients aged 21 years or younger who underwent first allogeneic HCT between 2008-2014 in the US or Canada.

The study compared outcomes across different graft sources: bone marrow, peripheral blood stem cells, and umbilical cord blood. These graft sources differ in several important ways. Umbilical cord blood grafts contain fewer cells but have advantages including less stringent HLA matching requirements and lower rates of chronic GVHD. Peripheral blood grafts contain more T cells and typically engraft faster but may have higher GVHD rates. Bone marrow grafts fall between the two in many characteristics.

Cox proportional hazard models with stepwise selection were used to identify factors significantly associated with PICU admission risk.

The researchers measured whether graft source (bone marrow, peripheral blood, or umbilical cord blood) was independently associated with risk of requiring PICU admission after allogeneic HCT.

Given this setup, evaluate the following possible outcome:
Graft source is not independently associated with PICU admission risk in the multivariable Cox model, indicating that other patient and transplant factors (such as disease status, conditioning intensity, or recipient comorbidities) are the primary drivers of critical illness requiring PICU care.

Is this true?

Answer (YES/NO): NO